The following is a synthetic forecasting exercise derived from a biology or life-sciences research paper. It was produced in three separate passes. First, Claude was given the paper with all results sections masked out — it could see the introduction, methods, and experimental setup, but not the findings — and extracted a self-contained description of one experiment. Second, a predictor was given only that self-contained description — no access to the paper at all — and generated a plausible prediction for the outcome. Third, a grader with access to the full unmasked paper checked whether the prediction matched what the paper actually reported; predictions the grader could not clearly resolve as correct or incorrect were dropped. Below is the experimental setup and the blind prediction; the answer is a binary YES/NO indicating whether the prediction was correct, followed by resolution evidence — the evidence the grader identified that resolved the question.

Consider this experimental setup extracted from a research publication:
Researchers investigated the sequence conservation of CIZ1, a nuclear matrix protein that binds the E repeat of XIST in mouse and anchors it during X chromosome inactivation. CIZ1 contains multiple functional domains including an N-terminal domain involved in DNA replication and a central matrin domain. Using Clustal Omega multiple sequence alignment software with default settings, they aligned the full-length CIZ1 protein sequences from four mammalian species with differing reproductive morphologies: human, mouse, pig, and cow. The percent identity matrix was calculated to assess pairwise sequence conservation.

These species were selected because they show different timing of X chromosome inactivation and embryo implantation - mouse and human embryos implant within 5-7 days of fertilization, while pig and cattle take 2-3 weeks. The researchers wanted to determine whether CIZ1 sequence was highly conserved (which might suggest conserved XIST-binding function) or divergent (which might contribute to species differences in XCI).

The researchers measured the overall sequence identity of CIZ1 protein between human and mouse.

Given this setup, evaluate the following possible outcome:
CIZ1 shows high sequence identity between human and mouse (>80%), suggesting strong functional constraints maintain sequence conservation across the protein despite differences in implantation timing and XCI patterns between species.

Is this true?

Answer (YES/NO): NO